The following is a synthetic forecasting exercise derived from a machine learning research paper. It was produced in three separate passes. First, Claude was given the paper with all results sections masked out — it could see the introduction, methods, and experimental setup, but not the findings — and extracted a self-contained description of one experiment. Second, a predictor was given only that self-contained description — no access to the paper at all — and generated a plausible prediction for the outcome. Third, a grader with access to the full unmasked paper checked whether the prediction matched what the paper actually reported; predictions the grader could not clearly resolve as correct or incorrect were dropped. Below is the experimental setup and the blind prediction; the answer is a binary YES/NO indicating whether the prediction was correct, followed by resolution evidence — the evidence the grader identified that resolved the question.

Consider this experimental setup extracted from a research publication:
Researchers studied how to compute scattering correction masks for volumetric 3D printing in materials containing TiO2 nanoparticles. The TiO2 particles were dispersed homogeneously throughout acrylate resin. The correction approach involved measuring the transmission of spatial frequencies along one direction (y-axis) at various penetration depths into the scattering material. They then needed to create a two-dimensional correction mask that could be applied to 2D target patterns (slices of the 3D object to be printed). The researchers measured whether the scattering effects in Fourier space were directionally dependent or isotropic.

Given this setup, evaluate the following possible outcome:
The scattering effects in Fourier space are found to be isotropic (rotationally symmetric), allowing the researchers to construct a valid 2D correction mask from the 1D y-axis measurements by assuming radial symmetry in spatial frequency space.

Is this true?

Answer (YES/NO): YES